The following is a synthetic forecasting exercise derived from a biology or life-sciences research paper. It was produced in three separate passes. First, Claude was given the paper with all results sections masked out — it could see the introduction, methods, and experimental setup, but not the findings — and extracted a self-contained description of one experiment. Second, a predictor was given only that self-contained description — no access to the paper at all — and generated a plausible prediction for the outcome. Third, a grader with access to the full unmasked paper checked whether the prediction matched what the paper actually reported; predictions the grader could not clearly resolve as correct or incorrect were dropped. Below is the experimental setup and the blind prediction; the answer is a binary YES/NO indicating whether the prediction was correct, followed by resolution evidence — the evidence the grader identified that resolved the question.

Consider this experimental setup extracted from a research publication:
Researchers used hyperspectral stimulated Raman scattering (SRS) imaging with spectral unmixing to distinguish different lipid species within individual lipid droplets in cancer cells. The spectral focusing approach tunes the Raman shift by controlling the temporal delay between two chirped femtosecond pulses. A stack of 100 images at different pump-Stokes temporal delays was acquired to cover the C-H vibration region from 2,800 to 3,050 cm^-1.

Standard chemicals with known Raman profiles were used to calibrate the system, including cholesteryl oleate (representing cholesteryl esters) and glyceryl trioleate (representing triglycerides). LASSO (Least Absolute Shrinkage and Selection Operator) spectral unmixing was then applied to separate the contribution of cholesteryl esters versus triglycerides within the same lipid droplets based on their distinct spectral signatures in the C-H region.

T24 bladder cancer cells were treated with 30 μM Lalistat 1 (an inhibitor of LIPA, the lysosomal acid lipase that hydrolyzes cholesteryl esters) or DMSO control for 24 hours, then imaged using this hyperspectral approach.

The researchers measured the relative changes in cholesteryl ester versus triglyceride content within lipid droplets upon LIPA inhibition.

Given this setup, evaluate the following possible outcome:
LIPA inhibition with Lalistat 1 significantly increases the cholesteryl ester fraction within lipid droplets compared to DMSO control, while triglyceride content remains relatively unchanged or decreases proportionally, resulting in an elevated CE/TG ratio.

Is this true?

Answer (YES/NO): YES